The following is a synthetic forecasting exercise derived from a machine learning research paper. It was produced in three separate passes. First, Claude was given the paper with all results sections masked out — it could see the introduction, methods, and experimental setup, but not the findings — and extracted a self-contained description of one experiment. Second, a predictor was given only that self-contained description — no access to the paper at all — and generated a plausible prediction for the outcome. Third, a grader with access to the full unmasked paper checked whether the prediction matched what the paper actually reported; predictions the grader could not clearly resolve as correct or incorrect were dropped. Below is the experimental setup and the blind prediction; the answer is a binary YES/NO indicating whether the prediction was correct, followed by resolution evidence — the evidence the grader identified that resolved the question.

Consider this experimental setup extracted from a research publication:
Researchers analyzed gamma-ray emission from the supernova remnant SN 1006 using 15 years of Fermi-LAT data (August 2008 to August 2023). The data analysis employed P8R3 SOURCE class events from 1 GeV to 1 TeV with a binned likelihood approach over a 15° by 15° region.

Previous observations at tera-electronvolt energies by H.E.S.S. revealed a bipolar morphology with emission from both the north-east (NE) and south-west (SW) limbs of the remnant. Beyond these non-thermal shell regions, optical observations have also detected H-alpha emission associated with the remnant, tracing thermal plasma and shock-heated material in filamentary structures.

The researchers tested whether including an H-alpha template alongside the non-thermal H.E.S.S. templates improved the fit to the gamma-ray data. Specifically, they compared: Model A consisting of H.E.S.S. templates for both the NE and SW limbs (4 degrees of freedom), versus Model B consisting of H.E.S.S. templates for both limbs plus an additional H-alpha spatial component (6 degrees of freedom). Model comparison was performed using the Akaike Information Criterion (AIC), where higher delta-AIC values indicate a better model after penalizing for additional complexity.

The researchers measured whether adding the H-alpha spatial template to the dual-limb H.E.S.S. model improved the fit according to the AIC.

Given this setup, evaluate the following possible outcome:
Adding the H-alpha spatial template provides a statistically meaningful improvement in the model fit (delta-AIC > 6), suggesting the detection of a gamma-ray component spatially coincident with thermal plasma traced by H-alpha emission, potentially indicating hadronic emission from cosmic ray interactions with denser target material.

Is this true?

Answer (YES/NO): YES